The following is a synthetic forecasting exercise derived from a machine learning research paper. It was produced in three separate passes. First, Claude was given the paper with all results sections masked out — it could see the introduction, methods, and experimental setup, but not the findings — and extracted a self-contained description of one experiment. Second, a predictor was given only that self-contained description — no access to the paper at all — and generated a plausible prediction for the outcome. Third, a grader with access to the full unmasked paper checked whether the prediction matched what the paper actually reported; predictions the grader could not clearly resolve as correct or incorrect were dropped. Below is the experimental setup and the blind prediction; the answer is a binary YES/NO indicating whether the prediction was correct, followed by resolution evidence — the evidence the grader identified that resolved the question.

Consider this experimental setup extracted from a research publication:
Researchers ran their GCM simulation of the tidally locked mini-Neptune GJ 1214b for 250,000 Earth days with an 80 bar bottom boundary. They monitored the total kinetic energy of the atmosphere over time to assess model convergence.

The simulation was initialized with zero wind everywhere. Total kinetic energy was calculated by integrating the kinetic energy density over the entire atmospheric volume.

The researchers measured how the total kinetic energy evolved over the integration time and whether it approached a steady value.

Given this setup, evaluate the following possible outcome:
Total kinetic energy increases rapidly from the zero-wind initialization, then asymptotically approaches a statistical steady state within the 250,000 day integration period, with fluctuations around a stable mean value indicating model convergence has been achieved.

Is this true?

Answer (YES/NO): NO